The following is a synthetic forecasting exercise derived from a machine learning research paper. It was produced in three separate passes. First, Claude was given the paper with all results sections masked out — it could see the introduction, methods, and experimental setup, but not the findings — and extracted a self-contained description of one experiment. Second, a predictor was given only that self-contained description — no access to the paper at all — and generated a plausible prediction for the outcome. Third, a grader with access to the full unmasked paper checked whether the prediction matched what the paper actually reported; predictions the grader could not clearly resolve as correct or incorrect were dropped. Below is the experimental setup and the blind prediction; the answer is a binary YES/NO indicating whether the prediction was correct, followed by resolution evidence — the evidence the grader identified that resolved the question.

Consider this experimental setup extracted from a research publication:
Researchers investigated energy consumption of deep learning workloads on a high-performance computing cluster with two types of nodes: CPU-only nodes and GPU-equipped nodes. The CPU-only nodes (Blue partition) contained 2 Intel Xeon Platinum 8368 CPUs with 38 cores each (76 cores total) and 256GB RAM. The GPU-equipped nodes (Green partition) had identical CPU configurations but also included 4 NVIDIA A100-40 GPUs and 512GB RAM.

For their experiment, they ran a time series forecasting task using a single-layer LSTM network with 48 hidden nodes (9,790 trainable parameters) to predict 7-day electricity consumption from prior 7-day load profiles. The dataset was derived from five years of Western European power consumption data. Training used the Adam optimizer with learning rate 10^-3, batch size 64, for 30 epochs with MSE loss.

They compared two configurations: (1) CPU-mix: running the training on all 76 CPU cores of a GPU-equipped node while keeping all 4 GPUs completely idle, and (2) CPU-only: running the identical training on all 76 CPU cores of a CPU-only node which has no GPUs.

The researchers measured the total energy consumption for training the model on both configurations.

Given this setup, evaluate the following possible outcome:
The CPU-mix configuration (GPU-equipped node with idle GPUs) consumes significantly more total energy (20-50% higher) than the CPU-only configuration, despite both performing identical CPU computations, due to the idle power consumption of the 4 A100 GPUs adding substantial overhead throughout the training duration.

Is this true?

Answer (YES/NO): NO